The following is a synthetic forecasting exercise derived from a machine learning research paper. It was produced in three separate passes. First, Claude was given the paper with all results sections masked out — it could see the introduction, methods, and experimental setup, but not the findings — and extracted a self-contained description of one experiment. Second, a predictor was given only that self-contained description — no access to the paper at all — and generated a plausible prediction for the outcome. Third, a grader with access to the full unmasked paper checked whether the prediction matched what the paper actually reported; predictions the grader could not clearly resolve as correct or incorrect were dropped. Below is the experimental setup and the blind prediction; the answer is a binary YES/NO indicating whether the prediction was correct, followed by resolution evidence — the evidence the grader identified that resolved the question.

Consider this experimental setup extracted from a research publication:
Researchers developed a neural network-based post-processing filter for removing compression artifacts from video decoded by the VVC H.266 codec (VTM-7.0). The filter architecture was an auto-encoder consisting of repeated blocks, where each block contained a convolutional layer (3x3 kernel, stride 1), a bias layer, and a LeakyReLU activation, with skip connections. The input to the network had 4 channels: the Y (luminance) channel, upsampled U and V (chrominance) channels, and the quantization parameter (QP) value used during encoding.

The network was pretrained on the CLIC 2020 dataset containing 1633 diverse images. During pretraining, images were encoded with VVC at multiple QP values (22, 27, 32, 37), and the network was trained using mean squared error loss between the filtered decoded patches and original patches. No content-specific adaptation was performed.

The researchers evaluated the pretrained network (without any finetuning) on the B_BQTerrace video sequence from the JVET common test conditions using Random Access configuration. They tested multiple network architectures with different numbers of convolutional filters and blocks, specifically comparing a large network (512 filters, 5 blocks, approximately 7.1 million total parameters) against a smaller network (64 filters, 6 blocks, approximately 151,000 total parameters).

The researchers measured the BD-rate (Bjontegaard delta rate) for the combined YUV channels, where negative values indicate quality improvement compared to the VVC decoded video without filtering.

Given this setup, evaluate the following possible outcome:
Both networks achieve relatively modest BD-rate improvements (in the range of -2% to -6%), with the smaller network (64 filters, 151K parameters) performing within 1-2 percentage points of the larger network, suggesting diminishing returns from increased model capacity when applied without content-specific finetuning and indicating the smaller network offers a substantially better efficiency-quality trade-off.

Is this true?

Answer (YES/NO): NO